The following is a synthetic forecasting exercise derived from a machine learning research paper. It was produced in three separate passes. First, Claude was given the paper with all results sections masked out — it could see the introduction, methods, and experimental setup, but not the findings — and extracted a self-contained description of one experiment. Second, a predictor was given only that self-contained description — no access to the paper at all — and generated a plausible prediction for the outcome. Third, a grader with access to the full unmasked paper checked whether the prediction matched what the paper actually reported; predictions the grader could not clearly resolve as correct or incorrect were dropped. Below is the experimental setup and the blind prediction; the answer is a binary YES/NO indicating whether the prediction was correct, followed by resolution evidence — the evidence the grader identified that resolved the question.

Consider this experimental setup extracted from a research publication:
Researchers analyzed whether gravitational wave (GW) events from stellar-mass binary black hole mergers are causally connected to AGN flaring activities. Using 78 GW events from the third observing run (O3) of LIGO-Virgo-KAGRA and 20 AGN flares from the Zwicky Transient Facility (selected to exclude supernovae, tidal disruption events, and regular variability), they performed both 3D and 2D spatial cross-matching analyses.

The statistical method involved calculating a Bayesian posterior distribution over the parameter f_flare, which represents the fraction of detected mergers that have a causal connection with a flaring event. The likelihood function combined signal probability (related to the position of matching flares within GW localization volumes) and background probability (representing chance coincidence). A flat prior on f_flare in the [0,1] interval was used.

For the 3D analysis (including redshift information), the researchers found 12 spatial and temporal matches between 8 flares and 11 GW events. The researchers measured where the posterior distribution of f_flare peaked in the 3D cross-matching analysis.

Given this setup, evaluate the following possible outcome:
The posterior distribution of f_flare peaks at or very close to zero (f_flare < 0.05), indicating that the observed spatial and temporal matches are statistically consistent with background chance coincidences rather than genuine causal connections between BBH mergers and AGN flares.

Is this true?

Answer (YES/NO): YES